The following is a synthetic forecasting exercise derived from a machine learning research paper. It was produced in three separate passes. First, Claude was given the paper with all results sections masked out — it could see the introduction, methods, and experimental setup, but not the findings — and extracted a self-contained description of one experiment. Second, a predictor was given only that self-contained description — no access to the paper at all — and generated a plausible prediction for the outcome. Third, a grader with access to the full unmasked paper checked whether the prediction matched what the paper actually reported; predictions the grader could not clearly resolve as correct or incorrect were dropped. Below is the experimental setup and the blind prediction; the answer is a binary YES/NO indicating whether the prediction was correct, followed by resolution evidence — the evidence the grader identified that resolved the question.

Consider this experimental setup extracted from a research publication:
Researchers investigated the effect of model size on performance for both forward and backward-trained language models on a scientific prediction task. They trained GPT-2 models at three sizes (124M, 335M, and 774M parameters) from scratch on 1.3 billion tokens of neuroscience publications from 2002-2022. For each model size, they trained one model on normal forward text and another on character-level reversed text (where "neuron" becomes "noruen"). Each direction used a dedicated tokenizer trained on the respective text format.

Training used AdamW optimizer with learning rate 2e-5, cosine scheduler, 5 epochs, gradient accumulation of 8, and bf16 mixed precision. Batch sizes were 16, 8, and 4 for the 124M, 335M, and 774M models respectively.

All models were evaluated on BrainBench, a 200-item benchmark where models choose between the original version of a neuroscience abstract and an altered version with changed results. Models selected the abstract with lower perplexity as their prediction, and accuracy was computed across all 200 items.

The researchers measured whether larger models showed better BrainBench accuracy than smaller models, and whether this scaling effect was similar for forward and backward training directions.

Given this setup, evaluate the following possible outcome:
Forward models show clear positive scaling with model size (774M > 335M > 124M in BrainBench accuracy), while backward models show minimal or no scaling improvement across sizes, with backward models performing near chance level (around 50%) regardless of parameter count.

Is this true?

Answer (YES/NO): NO